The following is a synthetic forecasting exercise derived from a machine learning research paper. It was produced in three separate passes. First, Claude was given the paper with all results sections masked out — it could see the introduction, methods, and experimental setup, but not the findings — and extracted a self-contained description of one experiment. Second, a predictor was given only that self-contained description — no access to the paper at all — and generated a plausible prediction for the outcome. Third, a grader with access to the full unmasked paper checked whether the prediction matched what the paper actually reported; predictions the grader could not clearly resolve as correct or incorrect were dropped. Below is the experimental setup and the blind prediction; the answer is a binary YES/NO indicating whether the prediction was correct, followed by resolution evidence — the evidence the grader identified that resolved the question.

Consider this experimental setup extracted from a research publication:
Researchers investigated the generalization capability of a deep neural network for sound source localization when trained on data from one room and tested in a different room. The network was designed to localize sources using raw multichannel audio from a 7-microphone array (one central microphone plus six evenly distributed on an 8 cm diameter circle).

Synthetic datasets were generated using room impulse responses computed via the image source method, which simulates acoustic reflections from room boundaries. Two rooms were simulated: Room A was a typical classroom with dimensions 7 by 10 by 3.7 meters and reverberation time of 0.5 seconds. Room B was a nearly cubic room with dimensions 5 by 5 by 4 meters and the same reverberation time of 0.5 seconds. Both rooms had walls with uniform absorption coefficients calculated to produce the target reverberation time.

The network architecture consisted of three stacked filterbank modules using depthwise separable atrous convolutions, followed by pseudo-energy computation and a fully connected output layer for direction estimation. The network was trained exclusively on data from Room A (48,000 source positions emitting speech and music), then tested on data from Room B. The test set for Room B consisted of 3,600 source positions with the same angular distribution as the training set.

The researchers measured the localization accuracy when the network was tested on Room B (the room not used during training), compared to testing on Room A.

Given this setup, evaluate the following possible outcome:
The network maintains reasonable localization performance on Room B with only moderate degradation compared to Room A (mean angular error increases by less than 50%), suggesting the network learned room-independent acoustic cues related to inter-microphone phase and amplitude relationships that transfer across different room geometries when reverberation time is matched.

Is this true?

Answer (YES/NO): NO